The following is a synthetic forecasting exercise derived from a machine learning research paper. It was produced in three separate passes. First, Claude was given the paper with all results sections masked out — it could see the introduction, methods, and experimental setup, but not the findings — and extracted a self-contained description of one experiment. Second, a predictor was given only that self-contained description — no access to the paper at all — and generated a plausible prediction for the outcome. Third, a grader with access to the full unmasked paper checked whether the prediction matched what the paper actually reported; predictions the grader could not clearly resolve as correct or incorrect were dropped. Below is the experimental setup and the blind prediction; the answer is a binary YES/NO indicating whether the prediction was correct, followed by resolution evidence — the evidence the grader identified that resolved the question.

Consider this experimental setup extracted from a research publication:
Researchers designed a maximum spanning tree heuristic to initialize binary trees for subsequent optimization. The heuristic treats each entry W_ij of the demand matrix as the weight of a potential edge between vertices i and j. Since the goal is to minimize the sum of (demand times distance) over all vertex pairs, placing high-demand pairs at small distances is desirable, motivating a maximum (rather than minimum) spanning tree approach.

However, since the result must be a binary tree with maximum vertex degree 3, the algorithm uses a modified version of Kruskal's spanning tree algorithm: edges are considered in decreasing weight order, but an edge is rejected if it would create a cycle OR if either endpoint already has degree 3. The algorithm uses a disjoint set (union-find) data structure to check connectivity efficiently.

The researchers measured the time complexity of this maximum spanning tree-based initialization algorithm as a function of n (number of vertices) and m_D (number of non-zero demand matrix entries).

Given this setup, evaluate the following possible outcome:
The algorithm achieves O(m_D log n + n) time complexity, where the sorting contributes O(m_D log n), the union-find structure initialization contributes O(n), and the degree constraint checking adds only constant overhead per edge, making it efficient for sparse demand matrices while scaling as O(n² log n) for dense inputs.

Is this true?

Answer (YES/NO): NO